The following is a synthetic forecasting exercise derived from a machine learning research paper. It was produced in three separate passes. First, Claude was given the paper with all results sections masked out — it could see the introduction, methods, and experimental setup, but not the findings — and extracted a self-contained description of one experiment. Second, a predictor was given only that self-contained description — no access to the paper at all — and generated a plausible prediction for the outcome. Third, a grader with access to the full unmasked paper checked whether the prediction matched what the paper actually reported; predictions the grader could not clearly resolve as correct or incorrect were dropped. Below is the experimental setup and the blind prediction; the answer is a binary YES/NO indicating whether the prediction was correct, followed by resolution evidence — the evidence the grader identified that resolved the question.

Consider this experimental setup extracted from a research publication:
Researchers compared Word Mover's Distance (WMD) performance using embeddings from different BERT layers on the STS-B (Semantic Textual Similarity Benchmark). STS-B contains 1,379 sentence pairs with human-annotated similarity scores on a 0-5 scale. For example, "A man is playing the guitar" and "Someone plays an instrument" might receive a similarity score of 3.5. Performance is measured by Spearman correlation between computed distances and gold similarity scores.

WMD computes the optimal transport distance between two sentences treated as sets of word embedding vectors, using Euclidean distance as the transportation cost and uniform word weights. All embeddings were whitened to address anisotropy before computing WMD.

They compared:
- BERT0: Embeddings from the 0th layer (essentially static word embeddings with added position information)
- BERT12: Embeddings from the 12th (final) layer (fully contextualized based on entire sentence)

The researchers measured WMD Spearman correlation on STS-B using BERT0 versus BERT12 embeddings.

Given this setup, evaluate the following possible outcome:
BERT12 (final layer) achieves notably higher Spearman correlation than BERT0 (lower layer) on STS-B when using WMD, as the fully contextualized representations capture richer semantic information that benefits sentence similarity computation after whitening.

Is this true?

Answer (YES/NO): NO